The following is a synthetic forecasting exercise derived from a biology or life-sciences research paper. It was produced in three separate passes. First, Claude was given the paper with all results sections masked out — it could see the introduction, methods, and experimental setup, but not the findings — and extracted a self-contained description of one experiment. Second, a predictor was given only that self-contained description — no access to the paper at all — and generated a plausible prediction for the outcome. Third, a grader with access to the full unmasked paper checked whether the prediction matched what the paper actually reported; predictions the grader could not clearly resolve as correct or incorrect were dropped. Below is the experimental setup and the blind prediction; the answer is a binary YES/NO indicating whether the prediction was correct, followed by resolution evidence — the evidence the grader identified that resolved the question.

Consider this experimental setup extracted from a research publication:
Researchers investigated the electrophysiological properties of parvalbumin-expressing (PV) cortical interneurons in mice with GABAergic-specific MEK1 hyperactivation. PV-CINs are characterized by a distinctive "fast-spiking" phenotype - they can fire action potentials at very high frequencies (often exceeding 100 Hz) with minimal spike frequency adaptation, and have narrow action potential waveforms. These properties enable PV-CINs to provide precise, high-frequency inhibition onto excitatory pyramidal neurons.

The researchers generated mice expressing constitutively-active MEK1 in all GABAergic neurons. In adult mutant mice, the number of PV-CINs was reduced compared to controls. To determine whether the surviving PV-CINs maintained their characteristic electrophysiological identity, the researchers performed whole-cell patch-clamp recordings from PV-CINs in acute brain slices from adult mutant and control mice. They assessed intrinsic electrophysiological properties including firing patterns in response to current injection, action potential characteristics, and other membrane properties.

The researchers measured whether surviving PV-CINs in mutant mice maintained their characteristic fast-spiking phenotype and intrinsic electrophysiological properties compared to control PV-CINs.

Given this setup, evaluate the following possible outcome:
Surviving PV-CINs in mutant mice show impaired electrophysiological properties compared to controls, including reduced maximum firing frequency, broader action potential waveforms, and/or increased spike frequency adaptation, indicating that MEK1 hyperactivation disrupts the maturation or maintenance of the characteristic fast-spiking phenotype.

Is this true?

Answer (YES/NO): NO